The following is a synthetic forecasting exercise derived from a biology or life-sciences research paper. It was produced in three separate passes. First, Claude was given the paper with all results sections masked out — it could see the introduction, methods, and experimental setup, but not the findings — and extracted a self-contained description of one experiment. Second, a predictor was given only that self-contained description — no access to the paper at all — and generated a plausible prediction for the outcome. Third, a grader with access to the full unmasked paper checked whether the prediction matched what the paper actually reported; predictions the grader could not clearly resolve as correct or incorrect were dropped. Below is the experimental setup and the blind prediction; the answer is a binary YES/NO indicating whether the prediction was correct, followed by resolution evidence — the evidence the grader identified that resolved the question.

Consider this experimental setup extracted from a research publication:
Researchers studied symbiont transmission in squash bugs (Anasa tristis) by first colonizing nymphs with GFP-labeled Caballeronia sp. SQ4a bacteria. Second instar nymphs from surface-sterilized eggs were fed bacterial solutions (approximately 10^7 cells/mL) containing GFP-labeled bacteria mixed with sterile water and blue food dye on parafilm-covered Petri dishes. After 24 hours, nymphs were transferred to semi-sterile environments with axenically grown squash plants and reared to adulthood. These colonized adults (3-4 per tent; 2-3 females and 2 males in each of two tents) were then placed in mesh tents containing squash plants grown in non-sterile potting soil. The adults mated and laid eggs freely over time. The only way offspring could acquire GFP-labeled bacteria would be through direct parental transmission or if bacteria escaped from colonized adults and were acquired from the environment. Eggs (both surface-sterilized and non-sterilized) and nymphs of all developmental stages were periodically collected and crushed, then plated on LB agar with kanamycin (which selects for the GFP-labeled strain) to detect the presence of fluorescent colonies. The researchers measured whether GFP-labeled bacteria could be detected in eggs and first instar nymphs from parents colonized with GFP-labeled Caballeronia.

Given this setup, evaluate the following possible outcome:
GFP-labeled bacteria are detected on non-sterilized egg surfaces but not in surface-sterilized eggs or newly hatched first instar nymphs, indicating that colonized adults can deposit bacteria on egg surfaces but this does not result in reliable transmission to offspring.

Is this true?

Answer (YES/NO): NO